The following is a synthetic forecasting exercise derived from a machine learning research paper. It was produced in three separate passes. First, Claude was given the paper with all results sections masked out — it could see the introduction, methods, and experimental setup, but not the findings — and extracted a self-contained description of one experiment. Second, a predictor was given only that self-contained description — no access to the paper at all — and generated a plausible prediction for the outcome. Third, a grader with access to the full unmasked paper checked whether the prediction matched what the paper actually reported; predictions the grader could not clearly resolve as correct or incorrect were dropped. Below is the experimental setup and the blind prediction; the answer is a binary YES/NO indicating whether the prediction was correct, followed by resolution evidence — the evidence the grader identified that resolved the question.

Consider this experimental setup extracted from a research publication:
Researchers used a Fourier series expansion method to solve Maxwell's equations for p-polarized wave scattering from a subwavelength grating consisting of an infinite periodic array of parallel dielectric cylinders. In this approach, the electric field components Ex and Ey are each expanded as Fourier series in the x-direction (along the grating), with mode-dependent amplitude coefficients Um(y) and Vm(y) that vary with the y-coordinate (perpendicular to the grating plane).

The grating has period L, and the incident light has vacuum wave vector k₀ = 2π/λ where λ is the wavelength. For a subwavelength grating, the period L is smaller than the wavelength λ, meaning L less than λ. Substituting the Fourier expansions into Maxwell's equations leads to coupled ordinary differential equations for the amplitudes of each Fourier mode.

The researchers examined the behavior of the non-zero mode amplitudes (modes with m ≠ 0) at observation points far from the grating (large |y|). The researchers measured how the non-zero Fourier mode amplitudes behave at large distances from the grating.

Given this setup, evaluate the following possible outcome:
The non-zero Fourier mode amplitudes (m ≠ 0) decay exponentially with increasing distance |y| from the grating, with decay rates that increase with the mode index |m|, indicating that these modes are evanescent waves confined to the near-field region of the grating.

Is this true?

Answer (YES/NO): YES